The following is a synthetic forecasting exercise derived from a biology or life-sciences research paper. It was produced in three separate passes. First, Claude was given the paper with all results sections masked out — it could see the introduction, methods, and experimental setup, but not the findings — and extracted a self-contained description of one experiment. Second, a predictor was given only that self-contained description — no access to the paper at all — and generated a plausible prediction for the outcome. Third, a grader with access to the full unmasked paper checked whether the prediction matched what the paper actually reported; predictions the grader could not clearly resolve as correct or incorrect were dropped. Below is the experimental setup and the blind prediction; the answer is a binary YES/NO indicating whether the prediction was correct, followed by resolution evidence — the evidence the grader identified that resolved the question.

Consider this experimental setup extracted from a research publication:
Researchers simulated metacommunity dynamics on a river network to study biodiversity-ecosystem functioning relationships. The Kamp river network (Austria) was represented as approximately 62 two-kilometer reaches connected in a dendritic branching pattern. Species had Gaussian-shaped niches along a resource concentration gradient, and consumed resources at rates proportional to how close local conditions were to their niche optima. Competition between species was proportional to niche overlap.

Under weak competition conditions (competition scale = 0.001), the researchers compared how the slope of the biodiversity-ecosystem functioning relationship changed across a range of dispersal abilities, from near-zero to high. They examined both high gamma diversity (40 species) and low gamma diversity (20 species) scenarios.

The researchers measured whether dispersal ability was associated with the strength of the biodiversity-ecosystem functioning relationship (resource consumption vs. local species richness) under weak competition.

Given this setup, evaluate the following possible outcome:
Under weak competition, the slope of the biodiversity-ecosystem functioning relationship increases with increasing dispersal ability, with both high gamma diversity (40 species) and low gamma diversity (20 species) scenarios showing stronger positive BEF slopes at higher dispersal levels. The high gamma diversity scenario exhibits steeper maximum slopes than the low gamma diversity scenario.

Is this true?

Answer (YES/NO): NO